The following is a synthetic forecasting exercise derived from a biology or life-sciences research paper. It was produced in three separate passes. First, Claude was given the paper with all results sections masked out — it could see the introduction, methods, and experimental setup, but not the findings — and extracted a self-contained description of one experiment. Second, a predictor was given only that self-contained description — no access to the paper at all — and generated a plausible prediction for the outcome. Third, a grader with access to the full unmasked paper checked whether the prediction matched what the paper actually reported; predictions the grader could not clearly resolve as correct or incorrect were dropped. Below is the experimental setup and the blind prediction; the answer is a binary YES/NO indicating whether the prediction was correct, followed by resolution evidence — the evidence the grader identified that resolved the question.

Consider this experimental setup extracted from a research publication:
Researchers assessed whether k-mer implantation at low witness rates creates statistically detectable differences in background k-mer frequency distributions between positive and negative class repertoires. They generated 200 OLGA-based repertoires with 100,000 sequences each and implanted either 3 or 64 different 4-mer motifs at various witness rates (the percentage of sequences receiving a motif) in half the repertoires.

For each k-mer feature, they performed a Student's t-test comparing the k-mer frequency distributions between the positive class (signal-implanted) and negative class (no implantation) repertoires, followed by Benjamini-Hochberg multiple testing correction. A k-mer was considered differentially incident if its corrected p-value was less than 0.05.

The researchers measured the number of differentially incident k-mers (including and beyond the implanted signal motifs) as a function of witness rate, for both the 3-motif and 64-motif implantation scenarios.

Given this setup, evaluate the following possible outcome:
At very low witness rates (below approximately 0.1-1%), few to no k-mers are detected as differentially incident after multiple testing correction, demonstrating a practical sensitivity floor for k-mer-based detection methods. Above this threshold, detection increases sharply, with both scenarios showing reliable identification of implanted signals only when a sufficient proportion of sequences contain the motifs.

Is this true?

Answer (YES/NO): NO